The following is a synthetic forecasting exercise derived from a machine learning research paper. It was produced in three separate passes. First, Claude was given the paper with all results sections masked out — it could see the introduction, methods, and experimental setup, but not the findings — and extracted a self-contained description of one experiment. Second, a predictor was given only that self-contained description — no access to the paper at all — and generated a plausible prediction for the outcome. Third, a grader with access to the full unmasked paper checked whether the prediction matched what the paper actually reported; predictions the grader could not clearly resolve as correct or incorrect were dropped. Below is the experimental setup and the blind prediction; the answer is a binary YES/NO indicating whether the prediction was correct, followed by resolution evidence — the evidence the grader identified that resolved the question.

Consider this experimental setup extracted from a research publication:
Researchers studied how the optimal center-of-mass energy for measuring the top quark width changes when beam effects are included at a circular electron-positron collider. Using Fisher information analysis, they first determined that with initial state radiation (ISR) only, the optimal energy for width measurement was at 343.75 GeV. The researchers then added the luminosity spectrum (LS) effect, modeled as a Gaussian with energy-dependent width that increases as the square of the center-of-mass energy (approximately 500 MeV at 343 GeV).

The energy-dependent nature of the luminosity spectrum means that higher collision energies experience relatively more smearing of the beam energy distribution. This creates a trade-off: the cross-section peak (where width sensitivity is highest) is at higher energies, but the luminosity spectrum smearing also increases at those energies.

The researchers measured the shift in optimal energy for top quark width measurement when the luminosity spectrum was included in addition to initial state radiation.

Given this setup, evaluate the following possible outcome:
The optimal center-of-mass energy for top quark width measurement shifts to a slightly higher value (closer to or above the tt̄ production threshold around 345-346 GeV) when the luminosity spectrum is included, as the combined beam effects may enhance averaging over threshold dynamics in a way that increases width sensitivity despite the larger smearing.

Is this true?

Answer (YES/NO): NO